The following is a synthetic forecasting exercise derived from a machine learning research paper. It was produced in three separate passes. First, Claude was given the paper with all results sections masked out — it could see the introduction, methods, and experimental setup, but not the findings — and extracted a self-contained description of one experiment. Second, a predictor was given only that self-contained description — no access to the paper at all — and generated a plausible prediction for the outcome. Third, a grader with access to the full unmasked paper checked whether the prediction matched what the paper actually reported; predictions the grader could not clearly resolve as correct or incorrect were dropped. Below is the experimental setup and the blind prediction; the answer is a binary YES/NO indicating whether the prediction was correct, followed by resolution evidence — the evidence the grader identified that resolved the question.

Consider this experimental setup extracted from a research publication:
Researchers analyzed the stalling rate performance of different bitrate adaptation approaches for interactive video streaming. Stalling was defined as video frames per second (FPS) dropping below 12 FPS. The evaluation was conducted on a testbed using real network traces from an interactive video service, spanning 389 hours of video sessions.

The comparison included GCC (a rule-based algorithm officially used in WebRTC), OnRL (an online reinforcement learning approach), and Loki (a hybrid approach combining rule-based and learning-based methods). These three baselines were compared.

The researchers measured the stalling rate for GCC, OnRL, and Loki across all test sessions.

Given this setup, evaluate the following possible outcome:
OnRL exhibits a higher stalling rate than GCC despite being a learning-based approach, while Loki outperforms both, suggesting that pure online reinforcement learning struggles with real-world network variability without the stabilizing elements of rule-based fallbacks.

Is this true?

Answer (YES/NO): YES